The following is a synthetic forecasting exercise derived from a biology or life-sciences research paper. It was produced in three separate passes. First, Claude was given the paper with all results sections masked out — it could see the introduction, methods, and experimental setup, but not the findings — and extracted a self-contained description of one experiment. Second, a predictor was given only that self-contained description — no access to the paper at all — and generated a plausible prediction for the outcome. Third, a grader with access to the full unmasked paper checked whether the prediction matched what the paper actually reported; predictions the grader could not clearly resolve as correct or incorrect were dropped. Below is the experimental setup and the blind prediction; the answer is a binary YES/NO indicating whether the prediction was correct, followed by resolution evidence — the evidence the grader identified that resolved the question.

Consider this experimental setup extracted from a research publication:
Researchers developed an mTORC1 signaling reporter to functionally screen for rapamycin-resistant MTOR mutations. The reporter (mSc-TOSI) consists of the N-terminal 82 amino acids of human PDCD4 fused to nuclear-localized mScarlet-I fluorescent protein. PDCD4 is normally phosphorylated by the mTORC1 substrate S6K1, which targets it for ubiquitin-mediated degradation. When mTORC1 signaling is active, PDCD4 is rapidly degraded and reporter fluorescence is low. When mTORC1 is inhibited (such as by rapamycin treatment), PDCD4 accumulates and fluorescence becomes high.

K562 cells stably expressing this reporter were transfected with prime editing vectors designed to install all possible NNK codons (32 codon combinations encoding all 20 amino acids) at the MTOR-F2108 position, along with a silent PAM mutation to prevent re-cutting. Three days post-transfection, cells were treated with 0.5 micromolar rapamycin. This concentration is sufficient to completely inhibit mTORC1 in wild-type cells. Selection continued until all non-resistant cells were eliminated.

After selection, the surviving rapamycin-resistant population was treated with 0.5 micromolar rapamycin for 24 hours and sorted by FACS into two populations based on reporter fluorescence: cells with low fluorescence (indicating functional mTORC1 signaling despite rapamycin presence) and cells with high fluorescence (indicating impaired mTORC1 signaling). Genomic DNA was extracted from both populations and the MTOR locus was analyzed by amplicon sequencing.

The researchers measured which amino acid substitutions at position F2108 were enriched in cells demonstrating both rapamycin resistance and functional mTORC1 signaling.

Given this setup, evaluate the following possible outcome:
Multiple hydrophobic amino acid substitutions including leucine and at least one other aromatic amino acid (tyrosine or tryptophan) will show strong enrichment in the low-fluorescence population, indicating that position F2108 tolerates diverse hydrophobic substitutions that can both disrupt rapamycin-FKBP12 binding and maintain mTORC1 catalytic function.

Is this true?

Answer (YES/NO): NO